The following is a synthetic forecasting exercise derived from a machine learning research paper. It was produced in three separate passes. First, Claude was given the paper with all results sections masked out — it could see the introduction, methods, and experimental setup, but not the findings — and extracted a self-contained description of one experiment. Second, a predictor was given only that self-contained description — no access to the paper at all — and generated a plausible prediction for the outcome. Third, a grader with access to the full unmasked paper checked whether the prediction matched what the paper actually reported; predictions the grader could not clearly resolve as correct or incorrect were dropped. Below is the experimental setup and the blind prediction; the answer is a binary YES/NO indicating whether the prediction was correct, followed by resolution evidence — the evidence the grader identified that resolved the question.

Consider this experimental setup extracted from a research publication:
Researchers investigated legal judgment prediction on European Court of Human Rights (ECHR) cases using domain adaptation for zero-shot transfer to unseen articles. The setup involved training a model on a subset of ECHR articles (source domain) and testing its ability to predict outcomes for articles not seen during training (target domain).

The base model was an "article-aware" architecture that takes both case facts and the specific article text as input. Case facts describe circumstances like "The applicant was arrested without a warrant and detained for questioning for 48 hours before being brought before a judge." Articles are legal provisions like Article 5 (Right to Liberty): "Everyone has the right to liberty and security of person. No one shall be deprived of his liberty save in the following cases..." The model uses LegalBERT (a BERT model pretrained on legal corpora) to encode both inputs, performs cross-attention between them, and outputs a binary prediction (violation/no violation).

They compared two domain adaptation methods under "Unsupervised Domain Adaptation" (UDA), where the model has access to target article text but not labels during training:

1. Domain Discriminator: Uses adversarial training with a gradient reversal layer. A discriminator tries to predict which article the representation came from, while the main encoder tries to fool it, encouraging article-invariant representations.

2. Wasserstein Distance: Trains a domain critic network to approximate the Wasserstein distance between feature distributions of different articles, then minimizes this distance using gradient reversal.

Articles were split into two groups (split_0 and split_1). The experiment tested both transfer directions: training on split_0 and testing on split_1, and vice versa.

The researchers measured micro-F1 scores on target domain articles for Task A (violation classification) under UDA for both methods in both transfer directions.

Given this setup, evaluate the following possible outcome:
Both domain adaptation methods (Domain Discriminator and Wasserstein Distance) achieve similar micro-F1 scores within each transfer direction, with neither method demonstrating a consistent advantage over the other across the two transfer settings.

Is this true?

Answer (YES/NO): NO